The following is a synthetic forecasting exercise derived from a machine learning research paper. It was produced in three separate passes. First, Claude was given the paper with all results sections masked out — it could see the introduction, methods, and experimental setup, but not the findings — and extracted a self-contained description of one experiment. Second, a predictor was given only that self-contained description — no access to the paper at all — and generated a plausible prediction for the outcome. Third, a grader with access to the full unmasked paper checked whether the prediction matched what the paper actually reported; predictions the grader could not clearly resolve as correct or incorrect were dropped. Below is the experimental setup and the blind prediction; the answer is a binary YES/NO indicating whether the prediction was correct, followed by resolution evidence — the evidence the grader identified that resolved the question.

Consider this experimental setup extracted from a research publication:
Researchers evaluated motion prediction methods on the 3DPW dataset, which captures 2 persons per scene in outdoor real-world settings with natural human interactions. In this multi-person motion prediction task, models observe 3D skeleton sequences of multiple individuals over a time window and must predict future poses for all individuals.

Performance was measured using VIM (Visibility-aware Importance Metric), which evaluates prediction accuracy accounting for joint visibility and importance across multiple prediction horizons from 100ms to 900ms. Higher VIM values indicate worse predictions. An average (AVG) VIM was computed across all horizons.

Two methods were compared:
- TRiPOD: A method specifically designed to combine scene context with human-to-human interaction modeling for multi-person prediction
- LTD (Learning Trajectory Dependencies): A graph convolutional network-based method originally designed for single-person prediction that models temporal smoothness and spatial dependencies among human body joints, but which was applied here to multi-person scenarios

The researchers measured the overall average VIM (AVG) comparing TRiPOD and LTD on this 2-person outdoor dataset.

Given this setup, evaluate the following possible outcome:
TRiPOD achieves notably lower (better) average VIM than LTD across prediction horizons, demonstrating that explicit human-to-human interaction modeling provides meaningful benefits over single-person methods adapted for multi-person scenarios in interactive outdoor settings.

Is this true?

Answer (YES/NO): NO